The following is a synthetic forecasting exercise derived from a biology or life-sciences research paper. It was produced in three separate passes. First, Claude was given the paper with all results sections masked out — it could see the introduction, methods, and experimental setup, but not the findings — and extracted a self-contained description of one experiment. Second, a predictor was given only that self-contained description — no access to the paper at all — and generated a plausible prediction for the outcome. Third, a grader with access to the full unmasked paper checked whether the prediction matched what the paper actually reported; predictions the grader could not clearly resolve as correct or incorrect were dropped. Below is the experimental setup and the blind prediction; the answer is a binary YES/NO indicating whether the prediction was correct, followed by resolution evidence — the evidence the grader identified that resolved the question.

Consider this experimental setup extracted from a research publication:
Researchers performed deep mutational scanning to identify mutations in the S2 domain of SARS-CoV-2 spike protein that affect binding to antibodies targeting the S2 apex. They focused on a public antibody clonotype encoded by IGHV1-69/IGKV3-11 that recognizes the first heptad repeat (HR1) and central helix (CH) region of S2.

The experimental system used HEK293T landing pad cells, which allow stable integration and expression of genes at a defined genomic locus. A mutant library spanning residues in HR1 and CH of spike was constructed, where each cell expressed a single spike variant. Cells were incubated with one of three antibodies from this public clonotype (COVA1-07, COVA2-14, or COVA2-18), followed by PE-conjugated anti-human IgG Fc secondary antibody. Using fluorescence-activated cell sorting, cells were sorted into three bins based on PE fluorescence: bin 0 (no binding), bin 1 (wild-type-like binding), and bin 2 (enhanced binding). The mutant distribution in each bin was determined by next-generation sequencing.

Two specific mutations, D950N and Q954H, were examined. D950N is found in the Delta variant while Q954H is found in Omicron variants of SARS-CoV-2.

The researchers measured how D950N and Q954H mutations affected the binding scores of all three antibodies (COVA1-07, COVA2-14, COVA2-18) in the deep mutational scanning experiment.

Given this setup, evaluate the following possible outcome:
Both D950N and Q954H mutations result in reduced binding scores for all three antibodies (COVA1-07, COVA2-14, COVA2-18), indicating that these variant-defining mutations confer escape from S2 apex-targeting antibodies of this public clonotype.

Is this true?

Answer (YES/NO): YES